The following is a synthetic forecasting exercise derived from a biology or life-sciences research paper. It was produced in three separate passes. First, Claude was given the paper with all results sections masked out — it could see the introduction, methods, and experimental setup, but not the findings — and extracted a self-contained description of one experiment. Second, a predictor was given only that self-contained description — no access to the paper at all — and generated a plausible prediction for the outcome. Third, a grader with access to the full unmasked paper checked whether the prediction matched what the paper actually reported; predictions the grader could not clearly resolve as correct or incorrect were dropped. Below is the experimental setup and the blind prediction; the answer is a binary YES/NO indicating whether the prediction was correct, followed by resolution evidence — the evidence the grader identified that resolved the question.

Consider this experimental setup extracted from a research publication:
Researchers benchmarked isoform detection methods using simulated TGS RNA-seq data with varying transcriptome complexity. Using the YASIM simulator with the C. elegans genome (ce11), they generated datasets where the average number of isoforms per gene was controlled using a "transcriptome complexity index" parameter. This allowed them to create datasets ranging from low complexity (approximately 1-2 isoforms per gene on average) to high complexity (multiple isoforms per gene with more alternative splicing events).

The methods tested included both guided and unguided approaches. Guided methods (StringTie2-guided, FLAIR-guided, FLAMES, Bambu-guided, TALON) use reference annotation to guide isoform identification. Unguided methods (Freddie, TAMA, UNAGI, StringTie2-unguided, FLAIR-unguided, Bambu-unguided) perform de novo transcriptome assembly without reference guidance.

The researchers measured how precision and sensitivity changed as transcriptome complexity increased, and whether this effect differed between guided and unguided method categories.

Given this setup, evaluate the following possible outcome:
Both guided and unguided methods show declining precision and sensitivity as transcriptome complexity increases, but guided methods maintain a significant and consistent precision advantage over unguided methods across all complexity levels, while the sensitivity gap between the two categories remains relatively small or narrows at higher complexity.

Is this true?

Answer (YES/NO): NO